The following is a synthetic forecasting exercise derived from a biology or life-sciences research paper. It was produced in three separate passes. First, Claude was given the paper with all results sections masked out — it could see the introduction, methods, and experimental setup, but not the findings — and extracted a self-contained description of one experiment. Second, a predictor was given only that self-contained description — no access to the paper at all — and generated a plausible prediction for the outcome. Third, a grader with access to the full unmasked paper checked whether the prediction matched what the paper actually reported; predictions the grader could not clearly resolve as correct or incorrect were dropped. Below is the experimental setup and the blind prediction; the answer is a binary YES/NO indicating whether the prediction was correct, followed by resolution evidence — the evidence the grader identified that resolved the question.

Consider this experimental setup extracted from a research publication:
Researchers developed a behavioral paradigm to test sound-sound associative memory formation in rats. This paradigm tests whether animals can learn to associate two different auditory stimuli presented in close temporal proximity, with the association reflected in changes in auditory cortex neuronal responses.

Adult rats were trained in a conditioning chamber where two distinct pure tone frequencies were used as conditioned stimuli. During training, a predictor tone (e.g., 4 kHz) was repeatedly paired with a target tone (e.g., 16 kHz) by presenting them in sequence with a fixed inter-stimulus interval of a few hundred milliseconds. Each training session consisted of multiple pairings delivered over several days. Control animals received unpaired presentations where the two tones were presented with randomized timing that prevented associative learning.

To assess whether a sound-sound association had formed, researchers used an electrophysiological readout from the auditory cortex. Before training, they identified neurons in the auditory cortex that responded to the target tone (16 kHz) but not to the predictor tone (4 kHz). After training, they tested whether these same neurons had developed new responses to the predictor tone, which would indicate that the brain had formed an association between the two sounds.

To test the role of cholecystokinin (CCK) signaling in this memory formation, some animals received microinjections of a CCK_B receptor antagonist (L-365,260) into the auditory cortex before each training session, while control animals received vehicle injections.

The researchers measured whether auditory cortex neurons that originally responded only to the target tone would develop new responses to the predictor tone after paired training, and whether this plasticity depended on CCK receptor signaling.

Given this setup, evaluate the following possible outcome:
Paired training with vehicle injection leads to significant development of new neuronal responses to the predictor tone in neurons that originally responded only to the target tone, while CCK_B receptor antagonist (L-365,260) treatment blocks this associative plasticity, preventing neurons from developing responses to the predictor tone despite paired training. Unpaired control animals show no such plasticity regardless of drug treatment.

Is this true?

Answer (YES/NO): NO